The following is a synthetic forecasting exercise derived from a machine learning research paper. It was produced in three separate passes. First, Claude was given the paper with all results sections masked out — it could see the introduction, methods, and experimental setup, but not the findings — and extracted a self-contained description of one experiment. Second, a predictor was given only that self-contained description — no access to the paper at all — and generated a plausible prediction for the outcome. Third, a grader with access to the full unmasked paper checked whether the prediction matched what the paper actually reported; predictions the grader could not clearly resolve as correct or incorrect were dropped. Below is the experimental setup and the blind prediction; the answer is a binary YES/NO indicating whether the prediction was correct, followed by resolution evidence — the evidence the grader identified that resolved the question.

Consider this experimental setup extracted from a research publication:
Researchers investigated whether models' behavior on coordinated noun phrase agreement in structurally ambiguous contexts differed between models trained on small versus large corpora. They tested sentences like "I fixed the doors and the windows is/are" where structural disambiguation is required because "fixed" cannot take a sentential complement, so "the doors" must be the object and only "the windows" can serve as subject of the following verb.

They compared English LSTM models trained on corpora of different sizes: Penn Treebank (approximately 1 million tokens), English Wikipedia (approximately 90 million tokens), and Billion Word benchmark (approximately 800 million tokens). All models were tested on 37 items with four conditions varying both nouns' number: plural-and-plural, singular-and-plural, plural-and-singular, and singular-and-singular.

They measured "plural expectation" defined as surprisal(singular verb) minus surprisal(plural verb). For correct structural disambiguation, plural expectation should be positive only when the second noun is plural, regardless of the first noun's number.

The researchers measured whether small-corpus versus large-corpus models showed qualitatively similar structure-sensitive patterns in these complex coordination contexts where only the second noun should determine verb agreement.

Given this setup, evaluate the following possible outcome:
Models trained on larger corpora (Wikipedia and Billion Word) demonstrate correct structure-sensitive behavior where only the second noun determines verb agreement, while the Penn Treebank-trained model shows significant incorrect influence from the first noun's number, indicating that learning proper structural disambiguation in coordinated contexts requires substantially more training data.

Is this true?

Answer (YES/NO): NO